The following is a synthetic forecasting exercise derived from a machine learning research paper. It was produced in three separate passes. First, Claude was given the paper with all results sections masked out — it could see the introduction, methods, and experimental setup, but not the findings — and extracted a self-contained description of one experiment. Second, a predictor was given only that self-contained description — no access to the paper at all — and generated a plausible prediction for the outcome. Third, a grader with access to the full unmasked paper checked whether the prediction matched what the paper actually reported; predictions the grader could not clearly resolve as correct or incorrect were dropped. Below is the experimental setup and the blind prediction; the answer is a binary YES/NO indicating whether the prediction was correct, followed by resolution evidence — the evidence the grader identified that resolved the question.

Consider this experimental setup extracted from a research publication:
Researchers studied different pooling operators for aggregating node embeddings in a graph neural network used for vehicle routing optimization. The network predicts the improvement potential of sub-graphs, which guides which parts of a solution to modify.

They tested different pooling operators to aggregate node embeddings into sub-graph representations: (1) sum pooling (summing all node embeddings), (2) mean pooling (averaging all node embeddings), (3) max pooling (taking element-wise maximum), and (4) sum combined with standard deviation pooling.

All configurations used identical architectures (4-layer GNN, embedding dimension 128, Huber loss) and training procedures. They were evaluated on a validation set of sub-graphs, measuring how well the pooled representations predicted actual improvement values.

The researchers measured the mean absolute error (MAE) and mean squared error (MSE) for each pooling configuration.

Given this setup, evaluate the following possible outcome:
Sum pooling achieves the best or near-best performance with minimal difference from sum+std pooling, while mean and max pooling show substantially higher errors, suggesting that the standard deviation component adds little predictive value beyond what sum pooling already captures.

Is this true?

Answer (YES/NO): NO